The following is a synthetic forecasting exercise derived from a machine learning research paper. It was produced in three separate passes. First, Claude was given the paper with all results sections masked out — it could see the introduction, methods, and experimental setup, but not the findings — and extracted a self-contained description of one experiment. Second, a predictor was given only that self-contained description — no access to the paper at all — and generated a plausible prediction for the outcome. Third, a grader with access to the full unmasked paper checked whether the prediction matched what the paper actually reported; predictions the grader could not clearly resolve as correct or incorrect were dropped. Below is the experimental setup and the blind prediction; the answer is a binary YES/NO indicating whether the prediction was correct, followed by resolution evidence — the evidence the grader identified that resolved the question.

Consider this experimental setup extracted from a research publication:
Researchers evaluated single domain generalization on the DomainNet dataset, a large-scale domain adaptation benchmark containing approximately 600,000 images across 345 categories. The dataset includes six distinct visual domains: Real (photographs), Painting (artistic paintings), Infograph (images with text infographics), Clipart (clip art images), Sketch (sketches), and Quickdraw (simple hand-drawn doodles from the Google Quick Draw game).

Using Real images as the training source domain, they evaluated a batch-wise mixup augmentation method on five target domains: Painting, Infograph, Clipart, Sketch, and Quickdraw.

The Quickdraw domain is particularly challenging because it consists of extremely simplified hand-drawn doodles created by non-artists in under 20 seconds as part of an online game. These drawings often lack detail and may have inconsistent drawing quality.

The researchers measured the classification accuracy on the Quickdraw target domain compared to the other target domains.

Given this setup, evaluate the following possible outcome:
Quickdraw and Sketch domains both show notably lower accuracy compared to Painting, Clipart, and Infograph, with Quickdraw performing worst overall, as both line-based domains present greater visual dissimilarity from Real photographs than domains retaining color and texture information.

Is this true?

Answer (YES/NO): NO